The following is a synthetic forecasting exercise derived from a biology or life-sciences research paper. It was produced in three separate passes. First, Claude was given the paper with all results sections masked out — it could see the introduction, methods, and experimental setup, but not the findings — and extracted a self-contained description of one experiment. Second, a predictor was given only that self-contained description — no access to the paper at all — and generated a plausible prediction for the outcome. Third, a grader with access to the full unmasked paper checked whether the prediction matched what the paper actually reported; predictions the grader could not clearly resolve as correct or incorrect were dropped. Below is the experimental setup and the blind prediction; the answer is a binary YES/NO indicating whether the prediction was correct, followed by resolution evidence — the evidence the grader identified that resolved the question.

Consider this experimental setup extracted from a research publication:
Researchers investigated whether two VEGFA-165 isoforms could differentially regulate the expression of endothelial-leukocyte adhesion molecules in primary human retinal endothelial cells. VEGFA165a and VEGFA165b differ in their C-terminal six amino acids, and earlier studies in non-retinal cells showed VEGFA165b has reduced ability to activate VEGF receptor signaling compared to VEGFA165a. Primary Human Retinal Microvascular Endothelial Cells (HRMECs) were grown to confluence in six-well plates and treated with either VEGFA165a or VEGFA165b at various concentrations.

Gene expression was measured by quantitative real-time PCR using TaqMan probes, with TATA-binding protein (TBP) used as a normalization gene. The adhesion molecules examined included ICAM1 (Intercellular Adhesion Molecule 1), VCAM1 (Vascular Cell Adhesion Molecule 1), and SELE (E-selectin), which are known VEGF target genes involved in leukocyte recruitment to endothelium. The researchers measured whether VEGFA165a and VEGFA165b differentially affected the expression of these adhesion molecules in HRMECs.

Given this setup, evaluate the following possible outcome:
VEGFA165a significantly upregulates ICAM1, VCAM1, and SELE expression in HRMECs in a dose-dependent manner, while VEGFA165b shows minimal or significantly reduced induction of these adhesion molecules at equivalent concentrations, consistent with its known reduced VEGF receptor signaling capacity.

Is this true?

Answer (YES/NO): YES